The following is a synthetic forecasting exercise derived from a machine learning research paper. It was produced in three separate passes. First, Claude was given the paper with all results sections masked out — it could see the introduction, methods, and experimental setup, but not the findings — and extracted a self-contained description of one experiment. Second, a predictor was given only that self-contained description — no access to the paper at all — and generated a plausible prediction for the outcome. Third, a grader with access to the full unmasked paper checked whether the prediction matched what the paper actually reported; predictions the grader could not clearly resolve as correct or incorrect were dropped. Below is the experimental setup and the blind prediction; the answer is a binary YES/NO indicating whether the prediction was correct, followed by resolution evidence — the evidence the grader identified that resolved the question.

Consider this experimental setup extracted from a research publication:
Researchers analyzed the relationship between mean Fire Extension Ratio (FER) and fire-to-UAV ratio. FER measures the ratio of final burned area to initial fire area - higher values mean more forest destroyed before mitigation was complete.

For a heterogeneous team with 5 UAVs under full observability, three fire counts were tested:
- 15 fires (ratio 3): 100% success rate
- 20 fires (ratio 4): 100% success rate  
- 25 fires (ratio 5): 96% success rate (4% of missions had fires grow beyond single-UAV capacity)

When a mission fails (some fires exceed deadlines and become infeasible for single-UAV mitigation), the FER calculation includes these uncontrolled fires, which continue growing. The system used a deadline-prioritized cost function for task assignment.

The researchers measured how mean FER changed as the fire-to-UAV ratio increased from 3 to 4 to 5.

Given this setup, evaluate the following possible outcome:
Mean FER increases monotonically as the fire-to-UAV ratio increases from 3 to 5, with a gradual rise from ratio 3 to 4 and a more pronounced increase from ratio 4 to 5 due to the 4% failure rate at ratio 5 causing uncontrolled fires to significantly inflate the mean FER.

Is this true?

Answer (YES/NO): NO